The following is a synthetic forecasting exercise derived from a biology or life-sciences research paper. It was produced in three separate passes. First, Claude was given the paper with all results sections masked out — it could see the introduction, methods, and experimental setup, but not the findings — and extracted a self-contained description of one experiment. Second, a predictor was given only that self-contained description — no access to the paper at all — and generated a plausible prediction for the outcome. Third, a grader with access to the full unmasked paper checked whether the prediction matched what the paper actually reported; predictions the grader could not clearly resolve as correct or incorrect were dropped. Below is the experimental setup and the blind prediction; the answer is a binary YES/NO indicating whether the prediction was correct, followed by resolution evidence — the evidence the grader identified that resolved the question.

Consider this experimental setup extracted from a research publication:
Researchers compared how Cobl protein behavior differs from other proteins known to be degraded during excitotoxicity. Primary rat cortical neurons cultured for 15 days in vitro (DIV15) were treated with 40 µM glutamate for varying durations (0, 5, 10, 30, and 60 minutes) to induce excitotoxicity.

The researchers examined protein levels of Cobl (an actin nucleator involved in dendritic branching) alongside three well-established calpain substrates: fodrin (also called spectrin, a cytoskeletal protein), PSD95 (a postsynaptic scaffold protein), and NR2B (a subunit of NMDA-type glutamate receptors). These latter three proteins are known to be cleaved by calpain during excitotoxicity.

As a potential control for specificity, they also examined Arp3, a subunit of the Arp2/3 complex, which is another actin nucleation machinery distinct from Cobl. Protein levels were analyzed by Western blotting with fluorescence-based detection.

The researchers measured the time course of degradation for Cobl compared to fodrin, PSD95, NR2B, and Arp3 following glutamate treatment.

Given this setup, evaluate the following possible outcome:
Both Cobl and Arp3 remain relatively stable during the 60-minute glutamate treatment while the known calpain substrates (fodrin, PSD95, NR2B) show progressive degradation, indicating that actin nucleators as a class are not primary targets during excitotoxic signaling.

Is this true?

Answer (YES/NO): NO